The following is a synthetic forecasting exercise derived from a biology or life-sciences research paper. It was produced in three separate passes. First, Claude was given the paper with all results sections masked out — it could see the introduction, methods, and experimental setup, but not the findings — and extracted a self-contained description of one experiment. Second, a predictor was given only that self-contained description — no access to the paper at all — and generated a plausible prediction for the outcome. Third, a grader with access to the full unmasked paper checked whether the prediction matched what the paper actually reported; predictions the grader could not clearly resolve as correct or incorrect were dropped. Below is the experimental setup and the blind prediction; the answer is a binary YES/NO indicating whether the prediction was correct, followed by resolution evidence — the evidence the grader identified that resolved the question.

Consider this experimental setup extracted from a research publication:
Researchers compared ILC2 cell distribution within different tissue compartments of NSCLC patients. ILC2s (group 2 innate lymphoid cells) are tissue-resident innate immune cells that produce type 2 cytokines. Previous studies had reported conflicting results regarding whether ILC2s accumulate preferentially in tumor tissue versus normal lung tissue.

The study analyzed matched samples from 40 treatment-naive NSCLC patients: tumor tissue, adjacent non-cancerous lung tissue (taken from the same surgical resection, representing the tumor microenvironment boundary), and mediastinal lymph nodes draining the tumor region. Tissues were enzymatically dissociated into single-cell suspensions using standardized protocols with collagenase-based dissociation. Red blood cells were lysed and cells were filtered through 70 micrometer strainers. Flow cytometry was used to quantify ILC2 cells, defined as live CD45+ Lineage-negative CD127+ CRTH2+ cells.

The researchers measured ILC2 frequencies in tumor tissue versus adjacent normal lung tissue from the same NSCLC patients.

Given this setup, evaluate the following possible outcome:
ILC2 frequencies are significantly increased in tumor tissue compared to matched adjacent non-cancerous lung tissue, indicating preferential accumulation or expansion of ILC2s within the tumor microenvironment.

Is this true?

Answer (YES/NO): NO